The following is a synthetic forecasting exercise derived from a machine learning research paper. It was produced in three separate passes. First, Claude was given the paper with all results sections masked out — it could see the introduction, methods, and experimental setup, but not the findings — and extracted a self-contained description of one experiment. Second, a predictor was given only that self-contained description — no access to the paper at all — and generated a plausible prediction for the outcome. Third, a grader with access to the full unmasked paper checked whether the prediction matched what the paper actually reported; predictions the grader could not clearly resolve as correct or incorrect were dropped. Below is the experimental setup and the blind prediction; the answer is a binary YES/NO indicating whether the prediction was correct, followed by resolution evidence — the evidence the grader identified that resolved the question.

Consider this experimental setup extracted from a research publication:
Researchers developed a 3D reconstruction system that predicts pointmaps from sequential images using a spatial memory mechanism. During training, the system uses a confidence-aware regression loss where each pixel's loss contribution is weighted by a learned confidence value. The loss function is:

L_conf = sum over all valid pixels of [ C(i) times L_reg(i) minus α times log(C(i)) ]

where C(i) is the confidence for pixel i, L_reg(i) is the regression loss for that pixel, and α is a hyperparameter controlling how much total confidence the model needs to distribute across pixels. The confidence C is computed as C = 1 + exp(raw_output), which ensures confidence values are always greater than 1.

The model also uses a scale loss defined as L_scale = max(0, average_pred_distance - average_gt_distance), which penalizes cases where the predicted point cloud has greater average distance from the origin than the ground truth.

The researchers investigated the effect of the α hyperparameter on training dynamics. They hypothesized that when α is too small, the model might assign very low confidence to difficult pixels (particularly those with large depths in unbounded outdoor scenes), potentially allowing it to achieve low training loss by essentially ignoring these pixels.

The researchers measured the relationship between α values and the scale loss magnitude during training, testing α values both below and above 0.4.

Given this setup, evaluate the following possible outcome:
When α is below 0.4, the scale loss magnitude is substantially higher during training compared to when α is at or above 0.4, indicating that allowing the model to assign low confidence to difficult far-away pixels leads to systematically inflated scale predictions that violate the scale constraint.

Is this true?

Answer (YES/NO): YES